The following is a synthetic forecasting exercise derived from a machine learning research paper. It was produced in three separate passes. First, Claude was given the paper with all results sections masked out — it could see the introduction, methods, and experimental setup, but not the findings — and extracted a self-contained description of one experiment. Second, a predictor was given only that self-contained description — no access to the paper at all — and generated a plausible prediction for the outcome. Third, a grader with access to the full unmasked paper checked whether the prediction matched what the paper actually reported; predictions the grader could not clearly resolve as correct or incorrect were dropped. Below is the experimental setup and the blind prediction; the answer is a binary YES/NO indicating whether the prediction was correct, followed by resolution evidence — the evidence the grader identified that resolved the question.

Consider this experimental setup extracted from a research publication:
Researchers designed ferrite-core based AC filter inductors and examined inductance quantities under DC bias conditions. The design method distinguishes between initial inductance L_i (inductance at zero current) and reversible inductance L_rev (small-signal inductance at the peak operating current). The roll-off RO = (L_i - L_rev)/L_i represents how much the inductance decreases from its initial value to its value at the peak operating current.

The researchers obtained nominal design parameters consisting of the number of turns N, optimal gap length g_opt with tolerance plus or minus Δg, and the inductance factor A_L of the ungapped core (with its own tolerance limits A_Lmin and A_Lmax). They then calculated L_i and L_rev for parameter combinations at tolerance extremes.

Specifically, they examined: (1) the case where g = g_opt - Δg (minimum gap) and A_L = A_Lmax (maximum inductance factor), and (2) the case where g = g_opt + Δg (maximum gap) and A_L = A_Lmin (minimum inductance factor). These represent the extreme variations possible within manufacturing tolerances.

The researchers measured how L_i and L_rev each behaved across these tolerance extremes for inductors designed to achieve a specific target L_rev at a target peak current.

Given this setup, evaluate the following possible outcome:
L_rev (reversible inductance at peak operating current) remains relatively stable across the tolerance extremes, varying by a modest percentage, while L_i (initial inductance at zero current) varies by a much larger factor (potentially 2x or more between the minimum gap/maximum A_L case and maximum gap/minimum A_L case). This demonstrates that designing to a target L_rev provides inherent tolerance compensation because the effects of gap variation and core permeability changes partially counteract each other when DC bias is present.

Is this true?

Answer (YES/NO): NO